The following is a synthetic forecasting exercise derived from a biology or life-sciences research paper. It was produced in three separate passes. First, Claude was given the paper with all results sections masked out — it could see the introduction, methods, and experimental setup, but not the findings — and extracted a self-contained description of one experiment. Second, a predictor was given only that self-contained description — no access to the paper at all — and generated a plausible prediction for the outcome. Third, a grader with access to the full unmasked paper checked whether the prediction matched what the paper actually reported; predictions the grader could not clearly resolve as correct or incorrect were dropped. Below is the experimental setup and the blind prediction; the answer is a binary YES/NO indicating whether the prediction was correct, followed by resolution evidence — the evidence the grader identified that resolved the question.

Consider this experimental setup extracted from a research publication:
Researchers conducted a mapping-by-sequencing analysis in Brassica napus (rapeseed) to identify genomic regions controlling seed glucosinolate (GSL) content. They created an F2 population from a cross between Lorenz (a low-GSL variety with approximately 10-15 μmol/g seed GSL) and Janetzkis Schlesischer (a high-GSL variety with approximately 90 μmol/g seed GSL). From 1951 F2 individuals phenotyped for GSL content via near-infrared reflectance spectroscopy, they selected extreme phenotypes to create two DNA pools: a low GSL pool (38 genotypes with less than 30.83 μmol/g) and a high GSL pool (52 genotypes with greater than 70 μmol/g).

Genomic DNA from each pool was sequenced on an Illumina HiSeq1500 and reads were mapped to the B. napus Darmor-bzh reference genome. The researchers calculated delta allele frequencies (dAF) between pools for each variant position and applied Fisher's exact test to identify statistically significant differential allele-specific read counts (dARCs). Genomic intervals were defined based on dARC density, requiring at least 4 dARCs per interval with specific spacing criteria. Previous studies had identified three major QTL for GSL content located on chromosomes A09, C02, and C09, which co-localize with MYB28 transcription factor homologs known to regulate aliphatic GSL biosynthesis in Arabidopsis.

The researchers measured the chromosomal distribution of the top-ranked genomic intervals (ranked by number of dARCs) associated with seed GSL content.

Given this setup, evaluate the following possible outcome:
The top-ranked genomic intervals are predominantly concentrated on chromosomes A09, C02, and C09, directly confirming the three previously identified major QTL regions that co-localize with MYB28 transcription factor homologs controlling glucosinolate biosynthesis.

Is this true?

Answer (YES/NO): YES